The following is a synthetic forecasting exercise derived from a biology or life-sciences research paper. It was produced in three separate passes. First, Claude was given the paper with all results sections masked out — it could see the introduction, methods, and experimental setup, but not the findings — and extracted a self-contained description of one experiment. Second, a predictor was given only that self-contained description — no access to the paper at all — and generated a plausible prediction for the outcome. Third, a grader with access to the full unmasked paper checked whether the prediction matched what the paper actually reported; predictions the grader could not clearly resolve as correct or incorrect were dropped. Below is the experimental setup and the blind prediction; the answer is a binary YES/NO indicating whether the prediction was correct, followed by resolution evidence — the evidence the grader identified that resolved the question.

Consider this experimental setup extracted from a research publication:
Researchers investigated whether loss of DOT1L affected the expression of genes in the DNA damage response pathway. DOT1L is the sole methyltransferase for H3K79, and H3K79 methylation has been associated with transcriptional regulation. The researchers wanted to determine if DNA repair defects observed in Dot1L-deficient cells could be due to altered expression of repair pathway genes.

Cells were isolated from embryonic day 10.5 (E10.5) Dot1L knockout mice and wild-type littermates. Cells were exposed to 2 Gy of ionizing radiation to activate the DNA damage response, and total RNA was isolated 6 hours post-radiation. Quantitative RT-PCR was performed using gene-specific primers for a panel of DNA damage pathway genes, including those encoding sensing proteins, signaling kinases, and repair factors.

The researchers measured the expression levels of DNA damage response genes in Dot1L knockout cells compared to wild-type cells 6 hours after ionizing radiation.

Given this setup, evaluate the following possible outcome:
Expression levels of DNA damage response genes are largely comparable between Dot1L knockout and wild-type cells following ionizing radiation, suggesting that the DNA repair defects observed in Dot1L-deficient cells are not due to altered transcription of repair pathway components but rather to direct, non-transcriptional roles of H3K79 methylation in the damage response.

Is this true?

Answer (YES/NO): NO